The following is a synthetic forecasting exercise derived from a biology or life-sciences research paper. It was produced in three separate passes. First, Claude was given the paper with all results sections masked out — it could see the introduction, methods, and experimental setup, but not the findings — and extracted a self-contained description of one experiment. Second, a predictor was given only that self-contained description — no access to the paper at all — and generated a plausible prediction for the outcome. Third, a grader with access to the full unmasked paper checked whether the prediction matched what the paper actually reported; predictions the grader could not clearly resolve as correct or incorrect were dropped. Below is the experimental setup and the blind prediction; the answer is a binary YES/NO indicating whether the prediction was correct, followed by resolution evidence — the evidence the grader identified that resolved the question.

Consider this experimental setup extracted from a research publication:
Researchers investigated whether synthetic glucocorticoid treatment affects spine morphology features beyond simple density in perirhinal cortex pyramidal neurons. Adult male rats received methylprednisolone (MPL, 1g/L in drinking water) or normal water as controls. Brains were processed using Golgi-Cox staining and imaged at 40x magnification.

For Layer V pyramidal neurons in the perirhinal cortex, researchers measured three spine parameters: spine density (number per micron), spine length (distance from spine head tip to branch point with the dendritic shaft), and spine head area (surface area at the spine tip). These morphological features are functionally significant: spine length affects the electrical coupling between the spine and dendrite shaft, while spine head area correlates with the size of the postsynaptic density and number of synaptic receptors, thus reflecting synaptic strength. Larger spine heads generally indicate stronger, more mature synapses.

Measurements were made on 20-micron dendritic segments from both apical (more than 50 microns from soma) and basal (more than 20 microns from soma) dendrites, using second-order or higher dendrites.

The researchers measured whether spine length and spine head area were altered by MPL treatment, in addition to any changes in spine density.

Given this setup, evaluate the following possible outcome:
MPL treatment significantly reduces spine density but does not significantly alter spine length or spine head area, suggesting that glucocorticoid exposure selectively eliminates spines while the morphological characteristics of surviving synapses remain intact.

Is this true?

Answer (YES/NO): NO